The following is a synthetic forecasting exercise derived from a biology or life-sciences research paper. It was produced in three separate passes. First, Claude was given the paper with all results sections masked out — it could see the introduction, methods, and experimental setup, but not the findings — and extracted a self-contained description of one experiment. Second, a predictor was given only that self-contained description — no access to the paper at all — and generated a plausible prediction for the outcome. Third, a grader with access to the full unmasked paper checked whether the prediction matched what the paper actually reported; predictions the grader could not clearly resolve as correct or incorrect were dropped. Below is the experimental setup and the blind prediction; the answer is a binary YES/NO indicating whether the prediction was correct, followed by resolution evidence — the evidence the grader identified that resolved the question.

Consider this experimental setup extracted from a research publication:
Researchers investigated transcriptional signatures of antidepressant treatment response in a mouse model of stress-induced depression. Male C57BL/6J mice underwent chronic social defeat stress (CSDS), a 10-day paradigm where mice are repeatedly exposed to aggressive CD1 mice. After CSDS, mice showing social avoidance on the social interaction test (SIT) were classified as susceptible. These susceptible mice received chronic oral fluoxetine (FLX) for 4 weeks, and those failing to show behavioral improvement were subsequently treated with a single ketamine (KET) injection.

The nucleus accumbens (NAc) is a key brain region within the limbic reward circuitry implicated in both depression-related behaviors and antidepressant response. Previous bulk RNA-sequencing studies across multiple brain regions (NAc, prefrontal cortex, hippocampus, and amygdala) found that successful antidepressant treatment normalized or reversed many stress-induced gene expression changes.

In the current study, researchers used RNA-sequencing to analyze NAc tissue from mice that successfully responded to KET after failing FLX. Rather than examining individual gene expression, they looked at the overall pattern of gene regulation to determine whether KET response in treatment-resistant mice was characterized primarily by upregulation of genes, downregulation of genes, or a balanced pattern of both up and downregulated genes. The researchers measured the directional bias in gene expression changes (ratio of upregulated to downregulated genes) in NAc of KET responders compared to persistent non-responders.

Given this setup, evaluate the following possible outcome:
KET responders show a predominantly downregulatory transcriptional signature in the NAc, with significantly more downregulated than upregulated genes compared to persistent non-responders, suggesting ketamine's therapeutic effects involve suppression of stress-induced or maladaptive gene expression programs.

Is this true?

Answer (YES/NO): NO